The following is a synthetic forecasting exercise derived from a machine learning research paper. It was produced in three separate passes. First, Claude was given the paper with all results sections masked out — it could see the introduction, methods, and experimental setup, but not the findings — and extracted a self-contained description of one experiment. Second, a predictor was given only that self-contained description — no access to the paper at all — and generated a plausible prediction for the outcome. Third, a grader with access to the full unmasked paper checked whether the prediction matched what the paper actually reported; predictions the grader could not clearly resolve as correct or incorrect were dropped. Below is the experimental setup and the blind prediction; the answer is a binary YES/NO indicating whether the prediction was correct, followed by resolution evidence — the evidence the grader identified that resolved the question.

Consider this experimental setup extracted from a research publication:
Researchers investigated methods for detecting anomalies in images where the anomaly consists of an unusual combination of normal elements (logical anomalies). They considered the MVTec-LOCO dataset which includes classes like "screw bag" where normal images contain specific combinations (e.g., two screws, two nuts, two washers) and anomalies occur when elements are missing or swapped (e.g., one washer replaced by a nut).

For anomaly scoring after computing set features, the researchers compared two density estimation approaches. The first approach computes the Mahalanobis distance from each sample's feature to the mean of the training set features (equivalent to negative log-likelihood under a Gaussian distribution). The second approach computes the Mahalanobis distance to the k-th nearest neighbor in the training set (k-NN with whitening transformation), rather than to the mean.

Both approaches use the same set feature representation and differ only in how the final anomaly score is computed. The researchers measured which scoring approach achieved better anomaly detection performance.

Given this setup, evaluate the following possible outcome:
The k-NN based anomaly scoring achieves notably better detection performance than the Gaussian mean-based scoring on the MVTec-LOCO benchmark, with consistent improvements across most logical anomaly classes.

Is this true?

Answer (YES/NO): NO